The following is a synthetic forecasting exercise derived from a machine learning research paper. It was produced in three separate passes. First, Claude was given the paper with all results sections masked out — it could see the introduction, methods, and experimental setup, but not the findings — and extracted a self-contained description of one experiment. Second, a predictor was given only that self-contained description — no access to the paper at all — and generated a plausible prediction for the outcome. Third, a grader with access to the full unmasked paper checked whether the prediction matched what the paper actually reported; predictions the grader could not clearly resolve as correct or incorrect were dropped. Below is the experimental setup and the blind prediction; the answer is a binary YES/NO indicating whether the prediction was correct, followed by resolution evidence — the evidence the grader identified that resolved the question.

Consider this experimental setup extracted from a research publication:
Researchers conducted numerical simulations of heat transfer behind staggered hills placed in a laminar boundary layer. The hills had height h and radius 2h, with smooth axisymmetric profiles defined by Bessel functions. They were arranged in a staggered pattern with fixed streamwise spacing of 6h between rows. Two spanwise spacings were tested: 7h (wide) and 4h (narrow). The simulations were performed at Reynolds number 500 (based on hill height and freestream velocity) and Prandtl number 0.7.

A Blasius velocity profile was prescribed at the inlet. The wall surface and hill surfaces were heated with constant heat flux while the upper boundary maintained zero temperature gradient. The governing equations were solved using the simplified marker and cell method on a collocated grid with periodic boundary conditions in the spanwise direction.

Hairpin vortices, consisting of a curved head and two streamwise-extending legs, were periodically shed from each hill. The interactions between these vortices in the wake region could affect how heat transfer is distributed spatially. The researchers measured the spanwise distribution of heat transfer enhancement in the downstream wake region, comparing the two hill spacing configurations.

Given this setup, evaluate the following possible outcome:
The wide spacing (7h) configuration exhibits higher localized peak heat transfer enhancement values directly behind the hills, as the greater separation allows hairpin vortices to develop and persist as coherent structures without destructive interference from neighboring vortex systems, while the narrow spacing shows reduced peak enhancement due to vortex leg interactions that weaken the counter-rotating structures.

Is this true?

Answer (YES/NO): NO